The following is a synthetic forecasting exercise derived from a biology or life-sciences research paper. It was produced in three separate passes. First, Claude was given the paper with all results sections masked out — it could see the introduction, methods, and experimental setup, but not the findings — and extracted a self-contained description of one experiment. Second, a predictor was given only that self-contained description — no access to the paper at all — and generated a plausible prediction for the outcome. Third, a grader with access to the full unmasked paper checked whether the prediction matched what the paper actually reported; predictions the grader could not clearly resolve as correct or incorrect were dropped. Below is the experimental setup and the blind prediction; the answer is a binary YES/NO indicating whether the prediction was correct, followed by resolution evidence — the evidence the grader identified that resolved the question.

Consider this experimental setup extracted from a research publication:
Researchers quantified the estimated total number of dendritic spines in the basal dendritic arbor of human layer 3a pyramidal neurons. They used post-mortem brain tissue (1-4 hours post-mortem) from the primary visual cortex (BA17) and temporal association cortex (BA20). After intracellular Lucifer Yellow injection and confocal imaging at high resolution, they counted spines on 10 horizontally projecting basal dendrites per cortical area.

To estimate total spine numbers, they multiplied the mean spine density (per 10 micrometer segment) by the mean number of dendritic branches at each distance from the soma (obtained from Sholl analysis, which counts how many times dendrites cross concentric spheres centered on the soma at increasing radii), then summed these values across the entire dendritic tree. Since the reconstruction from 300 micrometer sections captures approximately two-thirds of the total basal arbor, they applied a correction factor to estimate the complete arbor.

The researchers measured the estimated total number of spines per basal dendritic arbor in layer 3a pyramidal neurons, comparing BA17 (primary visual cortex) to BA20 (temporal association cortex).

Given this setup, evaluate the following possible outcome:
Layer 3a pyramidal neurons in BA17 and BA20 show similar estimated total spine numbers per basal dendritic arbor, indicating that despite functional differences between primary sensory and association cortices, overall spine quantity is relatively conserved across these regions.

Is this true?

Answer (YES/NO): NO